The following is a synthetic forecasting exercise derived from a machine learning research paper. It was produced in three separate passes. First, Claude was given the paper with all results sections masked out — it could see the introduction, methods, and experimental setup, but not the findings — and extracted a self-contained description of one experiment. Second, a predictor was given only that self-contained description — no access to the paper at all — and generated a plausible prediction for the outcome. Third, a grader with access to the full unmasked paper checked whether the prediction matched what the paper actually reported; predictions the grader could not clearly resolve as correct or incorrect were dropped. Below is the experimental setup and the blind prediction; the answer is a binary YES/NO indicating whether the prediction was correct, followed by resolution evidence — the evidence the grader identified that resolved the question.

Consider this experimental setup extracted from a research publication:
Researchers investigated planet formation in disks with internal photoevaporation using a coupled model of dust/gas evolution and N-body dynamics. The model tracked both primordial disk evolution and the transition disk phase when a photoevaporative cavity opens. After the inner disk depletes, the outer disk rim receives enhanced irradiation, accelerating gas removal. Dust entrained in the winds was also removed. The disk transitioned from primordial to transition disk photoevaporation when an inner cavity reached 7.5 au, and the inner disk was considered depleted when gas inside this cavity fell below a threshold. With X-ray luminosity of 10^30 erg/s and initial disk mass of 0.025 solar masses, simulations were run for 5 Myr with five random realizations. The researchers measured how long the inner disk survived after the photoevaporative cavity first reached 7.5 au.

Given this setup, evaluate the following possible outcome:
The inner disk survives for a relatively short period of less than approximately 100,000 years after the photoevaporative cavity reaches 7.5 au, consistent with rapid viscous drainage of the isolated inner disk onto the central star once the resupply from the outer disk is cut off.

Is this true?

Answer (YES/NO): NO